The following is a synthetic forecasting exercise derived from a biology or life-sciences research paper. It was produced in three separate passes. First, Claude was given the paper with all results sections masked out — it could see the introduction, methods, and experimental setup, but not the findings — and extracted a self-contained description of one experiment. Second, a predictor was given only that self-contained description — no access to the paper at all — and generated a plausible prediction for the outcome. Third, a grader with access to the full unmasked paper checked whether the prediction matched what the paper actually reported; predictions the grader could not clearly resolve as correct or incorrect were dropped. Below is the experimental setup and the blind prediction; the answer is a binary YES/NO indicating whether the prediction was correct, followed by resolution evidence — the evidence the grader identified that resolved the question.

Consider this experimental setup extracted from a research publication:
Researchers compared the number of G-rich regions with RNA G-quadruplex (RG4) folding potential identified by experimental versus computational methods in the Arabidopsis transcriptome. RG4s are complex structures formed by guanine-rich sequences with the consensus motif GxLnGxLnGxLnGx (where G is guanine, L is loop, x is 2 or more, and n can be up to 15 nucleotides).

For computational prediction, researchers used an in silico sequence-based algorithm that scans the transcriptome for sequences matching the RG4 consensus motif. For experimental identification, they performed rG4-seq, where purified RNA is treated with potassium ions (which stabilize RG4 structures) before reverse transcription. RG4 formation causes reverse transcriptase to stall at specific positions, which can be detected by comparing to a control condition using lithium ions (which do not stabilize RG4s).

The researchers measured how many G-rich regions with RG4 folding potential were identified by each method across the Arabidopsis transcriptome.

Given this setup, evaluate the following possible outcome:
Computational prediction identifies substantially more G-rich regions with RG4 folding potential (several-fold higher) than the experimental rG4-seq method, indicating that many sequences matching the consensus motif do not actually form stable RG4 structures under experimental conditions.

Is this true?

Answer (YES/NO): YES